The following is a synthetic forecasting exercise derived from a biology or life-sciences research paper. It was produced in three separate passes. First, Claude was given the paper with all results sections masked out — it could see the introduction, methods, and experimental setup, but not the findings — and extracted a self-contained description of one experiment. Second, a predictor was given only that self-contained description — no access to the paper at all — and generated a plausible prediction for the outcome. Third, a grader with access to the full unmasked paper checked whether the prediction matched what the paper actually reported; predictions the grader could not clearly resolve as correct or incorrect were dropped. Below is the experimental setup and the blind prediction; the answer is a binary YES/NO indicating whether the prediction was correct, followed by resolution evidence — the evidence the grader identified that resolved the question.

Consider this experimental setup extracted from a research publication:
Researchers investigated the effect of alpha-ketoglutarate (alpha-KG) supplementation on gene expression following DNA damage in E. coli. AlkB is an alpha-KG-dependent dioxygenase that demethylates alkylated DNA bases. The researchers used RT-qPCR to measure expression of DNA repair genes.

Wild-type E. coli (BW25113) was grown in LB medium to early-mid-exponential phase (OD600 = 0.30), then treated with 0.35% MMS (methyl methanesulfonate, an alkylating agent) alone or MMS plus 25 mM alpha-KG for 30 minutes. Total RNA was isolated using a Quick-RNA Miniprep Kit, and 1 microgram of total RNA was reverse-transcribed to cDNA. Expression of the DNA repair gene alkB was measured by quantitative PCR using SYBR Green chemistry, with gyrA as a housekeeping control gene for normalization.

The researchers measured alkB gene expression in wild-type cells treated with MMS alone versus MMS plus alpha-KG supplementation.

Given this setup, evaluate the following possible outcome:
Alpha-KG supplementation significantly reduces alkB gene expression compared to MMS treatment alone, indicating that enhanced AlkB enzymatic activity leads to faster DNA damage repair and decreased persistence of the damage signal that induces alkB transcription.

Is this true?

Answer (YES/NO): NO